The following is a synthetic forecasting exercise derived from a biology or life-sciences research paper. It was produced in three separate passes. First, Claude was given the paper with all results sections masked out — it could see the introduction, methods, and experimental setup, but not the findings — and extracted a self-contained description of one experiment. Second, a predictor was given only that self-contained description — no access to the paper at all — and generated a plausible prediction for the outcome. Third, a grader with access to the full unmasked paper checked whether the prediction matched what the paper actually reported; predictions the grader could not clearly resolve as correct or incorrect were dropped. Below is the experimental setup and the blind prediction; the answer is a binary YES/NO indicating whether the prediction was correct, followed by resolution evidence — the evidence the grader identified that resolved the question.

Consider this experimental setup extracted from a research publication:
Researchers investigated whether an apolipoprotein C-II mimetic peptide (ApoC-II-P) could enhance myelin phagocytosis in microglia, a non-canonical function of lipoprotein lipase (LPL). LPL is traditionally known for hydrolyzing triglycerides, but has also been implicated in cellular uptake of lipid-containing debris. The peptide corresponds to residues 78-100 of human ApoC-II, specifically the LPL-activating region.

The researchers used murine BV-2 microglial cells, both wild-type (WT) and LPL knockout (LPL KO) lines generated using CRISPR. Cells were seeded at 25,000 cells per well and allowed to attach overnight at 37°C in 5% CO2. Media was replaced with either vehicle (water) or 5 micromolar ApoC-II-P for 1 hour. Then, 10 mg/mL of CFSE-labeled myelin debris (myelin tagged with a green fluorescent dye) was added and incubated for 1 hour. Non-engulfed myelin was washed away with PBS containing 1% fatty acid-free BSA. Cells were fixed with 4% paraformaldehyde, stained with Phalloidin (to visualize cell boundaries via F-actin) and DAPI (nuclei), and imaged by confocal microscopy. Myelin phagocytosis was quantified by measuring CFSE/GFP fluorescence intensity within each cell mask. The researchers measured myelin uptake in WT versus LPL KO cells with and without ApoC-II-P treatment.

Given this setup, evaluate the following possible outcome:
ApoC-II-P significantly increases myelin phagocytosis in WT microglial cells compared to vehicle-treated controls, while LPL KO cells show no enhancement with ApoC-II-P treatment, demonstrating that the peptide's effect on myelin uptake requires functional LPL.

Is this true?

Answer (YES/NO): YES